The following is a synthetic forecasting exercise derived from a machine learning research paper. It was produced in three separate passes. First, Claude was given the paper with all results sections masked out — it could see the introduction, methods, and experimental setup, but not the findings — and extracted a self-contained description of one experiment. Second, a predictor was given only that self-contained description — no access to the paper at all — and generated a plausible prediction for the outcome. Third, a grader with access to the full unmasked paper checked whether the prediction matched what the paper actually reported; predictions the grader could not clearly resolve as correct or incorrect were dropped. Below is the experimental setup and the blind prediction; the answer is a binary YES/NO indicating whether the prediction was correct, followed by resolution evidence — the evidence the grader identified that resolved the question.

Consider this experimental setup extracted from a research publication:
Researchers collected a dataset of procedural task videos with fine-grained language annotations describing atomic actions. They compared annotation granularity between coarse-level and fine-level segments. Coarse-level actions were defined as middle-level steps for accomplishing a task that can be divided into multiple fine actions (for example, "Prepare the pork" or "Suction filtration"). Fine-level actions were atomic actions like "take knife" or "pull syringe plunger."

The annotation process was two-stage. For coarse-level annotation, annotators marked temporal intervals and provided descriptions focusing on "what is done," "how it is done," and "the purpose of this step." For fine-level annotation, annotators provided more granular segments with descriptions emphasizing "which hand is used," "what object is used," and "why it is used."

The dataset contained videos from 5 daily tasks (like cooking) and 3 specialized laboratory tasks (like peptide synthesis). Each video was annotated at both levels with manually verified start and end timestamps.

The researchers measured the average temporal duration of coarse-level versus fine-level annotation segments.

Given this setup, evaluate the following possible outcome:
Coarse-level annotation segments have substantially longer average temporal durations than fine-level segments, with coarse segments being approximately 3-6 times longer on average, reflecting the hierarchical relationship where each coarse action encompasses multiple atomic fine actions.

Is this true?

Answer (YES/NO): YES